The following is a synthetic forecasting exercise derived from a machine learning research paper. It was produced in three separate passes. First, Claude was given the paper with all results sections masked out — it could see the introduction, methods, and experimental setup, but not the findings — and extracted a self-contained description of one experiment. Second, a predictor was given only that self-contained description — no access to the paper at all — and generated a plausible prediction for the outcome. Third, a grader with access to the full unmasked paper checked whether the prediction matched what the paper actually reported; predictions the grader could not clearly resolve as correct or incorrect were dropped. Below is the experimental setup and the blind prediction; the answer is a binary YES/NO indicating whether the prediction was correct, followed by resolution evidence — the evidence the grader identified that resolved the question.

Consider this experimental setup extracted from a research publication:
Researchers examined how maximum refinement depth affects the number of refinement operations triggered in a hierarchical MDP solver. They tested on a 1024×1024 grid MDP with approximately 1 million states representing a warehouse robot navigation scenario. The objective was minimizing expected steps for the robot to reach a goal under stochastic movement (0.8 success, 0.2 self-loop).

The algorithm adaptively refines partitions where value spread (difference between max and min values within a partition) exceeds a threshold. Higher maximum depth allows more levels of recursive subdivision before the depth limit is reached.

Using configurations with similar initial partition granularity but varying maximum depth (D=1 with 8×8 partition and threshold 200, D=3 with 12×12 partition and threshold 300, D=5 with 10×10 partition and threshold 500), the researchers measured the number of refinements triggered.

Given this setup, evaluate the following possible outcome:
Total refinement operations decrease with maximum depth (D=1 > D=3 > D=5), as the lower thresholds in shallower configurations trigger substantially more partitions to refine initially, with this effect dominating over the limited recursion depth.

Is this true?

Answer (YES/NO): NO